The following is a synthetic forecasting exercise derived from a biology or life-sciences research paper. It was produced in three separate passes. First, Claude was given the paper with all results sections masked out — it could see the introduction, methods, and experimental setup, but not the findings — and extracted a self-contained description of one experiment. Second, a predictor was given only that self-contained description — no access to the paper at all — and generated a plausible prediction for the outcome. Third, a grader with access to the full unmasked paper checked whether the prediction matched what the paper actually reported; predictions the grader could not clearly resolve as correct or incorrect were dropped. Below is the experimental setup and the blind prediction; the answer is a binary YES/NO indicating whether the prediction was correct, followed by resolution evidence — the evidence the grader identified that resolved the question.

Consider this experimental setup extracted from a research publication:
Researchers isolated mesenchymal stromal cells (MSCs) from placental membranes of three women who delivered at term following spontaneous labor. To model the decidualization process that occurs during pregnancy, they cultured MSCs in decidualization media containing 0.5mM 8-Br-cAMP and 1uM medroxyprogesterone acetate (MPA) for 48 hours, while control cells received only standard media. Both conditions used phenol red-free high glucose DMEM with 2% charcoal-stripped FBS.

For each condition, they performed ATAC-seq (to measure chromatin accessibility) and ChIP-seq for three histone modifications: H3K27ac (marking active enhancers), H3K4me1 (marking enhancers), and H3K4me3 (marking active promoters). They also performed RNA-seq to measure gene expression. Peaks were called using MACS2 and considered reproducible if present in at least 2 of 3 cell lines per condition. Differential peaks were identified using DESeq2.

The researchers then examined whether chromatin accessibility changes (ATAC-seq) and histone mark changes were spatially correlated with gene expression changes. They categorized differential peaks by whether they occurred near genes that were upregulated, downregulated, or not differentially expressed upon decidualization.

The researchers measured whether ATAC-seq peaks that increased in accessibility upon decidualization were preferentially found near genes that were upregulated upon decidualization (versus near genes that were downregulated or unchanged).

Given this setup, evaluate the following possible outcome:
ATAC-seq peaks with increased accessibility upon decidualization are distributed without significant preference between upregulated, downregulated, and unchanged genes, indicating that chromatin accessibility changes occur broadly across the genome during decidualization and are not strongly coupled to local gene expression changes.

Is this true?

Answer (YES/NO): NO